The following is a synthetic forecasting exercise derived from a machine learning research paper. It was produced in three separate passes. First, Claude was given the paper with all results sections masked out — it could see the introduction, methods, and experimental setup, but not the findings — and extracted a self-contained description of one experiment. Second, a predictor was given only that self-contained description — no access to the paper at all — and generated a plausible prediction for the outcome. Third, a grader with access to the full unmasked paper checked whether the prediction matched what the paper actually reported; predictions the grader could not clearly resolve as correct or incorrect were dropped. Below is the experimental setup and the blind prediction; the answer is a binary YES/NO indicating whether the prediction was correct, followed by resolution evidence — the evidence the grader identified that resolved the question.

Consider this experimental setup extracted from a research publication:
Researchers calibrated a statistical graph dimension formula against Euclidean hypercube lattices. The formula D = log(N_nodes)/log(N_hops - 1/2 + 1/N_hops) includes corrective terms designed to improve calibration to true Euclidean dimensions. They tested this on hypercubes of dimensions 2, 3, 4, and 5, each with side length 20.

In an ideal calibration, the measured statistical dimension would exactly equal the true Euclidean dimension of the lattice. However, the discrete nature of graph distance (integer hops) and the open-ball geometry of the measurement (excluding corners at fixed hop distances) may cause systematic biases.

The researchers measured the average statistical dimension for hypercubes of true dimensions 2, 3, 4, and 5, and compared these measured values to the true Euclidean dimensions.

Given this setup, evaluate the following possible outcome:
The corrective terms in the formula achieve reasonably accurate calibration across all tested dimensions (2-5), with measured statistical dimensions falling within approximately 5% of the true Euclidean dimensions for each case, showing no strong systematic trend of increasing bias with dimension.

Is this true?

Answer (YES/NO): NO